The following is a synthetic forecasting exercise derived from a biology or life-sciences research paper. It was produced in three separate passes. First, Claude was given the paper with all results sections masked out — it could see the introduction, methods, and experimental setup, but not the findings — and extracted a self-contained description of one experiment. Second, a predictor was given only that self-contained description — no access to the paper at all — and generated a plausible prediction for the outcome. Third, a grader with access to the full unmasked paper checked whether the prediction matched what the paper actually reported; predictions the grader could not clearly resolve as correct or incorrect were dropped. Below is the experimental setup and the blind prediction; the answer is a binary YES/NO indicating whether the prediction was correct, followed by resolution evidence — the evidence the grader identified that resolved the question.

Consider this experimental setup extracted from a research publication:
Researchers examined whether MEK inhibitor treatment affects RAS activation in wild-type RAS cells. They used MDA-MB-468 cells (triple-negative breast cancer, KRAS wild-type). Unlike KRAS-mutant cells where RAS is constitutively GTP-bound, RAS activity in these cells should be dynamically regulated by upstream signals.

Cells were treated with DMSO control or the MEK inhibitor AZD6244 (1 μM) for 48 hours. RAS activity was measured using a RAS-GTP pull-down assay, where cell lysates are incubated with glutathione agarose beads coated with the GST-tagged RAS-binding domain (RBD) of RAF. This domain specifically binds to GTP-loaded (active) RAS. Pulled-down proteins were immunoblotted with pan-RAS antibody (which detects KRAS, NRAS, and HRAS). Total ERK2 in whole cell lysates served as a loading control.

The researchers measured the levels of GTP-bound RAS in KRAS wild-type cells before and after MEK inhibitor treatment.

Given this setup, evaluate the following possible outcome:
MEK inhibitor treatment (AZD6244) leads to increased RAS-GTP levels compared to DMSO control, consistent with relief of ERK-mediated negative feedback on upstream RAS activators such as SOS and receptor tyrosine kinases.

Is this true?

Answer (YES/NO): YES